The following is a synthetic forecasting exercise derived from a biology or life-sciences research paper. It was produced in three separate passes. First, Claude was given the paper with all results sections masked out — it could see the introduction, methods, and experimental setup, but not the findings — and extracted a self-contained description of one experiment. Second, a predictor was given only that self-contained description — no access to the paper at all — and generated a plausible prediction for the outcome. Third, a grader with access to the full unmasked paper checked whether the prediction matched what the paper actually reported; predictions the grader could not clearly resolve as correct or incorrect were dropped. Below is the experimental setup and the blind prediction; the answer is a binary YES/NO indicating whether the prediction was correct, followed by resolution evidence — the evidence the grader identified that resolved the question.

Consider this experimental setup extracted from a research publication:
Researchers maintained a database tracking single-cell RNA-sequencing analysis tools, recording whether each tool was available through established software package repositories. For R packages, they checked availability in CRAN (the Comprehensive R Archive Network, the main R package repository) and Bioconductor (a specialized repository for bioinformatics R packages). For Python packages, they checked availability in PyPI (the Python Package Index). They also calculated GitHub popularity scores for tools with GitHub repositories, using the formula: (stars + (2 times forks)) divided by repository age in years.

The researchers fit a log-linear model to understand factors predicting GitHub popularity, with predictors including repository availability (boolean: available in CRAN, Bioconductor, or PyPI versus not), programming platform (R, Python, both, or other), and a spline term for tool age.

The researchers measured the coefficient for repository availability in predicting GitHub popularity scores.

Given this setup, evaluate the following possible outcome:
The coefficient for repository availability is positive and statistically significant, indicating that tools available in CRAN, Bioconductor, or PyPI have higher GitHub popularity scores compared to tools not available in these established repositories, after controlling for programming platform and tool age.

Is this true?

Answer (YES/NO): YES